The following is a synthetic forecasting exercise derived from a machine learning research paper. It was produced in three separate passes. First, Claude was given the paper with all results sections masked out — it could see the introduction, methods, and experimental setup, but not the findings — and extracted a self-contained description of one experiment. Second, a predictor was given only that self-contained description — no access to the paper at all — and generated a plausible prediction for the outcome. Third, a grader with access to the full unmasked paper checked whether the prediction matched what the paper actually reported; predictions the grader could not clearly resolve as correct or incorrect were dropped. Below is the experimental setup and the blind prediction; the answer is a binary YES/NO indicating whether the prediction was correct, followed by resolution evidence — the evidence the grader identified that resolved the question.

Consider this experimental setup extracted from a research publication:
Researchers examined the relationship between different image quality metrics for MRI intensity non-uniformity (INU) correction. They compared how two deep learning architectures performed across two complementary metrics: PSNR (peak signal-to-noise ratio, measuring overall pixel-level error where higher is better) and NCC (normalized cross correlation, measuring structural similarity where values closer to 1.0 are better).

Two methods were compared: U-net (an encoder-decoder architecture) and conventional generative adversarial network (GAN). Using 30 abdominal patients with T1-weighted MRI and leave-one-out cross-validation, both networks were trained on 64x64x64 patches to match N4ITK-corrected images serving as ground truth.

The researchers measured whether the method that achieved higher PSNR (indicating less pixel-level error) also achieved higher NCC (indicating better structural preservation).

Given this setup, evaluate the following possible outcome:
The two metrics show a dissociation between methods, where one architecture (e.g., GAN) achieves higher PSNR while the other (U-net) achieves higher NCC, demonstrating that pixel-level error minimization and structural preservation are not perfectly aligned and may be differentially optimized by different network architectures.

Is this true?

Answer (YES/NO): YES